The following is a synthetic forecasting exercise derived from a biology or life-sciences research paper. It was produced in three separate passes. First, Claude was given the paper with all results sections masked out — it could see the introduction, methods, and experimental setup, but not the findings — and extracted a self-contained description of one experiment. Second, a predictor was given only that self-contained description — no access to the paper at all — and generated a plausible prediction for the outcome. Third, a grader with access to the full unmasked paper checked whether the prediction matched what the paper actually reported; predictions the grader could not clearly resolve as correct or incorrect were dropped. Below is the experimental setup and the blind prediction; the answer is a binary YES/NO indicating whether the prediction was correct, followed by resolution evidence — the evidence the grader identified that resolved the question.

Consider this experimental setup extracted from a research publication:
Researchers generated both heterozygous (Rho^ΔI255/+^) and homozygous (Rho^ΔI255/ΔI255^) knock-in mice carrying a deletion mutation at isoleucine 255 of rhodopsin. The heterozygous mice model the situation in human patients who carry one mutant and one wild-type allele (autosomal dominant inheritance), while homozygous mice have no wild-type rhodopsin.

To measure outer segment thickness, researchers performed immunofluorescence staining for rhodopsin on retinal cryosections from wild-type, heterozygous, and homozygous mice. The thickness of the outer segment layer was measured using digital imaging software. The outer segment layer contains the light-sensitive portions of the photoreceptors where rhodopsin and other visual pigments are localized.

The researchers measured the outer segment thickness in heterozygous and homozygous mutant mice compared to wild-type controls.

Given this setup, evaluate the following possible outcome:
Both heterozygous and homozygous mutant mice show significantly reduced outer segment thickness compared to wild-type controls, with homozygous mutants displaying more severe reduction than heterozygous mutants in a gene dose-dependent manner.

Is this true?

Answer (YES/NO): YES